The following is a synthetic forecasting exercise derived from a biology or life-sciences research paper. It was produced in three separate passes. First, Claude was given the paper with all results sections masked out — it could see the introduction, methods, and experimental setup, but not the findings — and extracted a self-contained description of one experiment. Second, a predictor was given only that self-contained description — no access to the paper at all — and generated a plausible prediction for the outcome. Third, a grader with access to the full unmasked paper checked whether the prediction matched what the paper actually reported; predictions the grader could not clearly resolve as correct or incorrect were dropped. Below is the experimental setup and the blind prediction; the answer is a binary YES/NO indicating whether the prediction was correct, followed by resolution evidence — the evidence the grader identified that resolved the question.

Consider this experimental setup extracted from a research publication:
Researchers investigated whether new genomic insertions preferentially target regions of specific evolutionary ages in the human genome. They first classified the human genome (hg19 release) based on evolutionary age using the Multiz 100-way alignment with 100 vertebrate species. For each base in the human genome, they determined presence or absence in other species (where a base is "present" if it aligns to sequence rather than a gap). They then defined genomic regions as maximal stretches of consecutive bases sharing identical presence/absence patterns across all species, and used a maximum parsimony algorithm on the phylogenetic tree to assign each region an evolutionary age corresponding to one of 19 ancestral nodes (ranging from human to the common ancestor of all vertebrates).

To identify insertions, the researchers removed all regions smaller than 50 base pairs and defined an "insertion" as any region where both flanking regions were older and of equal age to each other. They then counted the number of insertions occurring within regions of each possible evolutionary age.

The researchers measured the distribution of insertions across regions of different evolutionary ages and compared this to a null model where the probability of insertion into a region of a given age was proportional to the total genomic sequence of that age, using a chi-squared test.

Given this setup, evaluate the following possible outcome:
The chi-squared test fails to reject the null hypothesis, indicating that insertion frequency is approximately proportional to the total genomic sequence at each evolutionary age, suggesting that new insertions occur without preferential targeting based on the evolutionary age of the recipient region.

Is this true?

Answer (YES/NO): NO